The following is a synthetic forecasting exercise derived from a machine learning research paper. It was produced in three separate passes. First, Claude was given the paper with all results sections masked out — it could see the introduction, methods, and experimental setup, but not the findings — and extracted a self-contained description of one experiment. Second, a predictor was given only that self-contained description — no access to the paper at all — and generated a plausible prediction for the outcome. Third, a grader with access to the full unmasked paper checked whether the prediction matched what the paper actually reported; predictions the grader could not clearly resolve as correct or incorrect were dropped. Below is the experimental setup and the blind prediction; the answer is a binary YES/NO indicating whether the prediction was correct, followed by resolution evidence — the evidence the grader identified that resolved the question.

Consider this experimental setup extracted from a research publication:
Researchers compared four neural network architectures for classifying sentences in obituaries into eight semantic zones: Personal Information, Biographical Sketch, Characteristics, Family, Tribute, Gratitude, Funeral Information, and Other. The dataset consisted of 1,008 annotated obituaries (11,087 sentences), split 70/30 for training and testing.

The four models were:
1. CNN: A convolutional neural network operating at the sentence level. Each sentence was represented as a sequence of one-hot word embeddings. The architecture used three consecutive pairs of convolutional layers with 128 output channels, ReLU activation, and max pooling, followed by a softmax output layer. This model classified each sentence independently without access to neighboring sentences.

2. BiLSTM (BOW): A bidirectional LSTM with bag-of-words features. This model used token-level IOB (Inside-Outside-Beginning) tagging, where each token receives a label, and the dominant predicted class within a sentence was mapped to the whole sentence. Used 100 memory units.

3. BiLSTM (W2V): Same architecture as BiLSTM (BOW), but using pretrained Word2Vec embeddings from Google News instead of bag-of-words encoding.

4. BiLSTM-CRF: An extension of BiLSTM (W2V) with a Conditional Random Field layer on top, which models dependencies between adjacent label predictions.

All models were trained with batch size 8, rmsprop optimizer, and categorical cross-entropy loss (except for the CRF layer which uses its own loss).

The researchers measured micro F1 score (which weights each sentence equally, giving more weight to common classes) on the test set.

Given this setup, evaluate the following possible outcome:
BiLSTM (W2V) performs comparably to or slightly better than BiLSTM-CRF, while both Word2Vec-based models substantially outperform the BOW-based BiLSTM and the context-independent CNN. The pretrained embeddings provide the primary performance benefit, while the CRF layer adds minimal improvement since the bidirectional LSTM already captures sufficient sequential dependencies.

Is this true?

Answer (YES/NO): NO